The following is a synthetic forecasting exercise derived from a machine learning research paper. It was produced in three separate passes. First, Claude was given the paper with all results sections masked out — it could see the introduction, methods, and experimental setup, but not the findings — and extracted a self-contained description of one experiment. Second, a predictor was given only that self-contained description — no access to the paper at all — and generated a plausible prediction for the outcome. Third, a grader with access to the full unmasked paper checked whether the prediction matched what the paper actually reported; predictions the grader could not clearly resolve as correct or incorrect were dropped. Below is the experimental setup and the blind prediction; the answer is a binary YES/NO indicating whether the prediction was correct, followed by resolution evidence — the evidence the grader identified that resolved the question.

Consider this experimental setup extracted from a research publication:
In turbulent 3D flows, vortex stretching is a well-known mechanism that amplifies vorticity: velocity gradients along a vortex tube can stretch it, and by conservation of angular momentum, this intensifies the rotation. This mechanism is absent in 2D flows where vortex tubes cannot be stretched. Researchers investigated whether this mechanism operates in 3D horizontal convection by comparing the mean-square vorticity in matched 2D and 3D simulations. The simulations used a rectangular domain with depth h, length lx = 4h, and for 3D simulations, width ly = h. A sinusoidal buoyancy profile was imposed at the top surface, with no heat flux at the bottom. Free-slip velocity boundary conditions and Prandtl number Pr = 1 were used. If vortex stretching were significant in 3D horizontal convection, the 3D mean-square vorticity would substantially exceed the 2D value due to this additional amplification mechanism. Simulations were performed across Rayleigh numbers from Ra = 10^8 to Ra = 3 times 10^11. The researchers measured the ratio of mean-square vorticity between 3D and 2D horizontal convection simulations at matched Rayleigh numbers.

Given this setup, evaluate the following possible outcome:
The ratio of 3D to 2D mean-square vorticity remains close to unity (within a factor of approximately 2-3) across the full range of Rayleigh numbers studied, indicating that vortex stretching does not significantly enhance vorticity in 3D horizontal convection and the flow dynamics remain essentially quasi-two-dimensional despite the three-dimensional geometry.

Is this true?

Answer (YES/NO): YES